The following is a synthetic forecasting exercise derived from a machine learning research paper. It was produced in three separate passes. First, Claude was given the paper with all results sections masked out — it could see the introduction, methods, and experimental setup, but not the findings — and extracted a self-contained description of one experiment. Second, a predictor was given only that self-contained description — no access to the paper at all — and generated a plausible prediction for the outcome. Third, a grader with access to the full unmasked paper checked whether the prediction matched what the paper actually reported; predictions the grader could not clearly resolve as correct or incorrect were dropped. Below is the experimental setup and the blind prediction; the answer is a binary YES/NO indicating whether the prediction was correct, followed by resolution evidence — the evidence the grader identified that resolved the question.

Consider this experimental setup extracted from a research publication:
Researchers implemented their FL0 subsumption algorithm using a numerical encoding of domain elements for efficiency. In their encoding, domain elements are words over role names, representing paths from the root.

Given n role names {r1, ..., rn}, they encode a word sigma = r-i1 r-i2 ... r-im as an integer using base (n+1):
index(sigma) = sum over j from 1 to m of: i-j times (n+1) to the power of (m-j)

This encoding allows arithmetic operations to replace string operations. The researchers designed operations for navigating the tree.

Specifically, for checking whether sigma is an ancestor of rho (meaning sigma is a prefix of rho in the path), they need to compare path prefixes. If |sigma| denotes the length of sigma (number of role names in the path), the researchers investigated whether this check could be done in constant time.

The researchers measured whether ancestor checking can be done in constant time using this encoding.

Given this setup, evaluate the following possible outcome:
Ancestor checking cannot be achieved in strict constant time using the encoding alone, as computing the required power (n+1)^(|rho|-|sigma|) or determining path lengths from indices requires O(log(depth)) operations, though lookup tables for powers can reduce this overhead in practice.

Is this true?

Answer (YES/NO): NO